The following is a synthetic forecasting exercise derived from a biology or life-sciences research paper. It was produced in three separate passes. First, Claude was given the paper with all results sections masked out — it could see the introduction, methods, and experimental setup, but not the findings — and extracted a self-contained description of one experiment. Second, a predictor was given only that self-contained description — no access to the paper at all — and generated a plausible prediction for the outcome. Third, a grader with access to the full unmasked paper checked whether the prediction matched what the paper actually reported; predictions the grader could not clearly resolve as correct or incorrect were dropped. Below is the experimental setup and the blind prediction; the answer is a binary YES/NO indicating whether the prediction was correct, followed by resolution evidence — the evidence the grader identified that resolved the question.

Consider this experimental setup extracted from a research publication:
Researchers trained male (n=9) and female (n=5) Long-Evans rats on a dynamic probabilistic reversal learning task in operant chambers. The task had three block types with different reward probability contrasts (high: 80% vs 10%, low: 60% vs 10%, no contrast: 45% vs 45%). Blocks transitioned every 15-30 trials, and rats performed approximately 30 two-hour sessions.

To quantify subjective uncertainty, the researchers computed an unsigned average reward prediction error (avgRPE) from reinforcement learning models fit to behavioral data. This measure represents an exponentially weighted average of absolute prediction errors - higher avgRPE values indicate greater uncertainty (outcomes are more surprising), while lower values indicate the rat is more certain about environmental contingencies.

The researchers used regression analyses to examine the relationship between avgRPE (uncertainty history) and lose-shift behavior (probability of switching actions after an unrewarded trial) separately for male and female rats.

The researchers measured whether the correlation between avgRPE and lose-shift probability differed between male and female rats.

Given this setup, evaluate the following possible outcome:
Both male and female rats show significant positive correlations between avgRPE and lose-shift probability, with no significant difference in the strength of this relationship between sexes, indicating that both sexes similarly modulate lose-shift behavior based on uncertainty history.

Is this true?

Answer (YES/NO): NO